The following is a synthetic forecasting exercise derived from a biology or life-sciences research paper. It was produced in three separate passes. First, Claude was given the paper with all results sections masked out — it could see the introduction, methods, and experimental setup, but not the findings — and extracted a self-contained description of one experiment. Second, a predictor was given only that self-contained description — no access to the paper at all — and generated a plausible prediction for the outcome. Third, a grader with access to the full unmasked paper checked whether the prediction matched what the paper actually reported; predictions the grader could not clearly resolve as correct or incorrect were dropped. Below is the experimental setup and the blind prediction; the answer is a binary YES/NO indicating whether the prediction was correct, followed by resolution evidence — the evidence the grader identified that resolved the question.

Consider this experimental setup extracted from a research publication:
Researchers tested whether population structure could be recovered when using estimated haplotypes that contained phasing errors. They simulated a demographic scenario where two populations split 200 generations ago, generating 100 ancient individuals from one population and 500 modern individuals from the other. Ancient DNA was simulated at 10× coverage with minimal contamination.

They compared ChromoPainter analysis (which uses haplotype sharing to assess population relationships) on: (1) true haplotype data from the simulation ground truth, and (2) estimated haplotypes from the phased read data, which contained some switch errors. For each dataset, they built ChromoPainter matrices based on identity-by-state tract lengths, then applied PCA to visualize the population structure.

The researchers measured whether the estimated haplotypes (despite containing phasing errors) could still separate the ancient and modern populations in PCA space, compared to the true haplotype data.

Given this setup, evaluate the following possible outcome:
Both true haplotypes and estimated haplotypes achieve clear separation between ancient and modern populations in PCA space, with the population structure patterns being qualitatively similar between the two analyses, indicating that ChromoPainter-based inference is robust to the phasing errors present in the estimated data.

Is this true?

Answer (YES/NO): YES